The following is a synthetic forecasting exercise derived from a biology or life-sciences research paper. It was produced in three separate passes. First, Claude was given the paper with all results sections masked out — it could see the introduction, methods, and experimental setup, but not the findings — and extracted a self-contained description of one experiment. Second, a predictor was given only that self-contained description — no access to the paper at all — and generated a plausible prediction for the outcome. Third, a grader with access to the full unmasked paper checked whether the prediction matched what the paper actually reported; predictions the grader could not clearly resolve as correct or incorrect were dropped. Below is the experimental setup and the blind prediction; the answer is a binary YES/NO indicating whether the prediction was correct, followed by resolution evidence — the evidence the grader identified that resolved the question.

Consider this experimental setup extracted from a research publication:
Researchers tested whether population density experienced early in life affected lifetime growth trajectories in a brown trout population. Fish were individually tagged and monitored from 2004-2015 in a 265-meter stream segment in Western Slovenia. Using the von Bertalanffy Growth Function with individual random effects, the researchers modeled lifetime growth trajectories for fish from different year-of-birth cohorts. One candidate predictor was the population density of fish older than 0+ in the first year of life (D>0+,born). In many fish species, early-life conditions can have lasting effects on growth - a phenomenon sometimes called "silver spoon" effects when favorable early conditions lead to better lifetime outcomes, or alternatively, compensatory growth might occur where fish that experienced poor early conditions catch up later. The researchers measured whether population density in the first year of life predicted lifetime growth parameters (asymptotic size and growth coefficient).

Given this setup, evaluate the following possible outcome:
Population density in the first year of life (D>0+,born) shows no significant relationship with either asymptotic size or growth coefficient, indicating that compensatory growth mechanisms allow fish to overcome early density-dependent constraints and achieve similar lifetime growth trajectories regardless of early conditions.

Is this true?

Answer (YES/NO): NO